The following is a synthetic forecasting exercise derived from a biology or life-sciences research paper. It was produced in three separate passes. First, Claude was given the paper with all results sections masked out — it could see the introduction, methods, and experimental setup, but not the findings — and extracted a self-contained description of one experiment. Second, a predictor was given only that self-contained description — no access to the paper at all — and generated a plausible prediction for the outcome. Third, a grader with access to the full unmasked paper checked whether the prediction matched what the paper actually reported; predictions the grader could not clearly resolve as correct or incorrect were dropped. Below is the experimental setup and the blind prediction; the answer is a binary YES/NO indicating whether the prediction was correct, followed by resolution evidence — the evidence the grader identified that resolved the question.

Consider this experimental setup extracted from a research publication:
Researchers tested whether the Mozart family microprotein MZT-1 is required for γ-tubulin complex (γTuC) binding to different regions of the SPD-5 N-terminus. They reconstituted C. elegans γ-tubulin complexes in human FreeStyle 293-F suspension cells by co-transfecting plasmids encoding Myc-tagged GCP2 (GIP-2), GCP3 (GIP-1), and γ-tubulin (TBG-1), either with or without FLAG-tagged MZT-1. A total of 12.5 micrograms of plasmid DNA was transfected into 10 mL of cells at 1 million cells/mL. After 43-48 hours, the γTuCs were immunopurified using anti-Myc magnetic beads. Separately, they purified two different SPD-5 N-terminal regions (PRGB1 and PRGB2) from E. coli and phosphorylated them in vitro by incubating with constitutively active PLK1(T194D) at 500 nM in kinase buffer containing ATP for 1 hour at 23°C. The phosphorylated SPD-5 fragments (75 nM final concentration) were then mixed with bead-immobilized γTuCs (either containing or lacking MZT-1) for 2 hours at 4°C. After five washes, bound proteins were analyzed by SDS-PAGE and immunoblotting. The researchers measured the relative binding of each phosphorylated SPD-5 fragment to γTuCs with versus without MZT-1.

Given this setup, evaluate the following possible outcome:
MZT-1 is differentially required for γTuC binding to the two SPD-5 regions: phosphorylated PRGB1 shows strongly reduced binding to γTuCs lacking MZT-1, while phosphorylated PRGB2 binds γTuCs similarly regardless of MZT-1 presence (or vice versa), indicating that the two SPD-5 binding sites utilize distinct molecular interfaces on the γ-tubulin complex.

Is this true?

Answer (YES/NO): YES